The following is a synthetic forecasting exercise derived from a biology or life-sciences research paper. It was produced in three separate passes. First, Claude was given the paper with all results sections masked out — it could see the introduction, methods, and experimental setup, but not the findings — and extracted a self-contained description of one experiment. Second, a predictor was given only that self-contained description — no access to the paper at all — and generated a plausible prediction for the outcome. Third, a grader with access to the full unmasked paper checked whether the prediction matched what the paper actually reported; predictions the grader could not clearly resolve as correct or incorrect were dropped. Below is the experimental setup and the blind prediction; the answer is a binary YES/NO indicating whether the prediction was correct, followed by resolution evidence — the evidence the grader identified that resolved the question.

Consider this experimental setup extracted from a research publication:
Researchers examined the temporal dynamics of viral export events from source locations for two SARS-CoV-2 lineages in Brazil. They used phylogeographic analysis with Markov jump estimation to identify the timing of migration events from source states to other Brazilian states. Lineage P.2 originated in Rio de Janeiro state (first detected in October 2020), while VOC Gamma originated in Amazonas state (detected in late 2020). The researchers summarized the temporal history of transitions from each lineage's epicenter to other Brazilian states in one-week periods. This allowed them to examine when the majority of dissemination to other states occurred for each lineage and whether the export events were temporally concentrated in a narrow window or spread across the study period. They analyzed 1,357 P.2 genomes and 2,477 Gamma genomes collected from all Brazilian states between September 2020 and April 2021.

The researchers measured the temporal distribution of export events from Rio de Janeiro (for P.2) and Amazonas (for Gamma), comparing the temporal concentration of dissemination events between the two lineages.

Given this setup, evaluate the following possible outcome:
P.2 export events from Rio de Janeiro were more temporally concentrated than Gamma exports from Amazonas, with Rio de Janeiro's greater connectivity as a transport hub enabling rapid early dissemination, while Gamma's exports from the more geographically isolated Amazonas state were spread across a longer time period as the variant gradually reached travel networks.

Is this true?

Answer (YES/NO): NO